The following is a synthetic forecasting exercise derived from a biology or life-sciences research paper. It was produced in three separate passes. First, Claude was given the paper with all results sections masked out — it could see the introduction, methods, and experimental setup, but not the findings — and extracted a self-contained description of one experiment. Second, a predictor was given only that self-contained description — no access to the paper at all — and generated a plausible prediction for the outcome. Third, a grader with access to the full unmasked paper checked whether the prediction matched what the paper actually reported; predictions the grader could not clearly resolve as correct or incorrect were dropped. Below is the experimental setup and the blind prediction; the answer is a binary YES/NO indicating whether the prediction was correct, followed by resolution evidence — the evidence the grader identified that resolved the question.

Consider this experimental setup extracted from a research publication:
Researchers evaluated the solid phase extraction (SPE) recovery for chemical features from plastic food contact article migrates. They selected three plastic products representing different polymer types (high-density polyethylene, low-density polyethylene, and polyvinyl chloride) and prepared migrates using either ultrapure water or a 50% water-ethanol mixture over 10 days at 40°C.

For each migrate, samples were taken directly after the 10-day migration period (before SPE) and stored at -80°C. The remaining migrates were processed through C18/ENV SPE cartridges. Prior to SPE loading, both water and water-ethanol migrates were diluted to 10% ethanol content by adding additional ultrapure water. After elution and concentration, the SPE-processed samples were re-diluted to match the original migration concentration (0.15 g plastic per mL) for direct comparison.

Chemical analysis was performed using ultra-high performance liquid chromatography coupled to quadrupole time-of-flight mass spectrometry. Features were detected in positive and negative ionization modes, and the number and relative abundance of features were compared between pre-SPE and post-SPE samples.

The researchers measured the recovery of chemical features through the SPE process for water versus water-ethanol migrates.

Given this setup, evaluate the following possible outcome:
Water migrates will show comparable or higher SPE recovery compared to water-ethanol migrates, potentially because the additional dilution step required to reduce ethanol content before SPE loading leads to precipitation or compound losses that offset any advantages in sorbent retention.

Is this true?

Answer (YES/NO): NO